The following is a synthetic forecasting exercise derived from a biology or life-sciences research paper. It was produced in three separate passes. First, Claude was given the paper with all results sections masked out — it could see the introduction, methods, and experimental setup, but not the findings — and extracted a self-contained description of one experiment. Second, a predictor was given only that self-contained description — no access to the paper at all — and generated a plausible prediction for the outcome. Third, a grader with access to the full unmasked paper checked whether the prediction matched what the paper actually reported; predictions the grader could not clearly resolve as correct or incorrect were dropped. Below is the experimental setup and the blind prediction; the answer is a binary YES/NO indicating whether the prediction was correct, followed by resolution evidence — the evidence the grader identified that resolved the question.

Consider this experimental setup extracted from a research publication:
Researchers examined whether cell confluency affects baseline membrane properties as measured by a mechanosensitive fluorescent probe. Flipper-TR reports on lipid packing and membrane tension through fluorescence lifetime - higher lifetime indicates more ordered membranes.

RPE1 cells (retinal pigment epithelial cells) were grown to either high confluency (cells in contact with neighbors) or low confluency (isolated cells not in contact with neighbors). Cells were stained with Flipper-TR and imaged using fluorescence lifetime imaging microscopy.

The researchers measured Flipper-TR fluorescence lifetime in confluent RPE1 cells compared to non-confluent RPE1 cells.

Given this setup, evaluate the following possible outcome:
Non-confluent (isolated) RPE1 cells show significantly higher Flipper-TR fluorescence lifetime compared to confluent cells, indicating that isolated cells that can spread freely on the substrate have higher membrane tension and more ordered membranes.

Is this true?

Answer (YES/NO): NO